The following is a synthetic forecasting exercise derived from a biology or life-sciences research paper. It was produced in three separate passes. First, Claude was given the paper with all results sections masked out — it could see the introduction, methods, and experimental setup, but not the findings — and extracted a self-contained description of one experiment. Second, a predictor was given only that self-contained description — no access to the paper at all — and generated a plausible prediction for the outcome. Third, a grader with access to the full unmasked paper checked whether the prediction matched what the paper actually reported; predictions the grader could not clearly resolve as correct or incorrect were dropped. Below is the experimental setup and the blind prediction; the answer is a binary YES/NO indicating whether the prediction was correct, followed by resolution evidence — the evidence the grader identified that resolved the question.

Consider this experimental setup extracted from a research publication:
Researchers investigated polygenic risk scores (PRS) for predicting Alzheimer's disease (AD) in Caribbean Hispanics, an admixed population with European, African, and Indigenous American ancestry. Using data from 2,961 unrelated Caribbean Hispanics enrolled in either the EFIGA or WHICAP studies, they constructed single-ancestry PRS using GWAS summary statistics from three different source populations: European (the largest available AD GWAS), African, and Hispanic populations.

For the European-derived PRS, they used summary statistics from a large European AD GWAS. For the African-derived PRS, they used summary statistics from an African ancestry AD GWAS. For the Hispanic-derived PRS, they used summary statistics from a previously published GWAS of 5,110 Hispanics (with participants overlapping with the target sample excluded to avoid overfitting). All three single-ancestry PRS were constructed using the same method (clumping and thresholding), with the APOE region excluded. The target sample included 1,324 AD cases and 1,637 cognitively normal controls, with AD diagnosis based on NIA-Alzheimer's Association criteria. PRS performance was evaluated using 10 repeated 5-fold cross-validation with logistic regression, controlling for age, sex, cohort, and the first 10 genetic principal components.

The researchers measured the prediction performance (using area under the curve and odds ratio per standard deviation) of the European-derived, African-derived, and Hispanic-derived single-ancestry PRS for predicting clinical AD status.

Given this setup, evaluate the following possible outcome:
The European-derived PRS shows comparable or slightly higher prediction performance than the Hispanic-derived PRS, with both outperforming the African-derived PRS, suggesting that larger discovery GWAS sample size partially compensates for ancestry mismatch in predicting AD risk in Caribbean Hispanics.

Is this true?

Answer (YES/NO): NO